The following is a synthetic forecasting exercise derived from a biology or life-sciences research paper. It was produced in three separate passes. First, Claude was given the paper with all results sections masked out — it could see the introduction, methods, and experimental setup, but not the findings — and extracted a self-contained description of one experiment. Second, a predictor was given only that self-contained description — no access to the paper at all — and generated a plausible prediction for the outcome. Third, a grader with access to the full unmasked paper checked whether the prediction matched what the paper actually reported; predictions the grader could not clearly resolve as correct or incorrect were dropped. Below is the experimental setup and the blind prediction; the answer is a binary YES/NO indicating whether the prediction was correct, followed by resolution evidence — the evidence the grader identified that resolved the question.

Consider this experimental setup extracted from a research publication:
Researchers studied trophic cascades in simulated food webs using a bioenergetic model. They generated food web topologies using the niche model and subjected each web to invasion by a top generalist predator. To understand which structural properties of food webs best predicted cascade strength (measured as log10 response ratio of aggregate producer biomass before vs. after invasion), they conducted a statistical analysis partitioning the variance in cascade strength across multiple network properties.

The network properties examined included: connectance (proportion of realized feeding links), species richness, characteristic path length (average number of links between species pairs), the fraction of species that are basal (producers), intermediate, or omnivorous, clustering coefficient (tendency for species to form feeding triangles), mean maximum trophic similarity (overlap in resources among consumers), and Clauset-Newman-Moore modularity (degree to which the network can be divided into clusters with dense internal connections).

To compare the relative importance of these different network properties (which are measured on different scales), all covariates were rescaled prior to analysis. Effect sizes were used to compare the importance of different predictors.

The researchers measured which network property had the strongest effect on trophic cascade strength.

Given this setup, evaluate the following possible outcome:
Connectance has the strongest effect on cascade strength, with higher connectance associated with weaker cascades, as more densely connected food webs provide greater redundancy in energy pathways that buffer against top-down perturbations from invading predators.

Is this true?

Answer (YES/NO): NO